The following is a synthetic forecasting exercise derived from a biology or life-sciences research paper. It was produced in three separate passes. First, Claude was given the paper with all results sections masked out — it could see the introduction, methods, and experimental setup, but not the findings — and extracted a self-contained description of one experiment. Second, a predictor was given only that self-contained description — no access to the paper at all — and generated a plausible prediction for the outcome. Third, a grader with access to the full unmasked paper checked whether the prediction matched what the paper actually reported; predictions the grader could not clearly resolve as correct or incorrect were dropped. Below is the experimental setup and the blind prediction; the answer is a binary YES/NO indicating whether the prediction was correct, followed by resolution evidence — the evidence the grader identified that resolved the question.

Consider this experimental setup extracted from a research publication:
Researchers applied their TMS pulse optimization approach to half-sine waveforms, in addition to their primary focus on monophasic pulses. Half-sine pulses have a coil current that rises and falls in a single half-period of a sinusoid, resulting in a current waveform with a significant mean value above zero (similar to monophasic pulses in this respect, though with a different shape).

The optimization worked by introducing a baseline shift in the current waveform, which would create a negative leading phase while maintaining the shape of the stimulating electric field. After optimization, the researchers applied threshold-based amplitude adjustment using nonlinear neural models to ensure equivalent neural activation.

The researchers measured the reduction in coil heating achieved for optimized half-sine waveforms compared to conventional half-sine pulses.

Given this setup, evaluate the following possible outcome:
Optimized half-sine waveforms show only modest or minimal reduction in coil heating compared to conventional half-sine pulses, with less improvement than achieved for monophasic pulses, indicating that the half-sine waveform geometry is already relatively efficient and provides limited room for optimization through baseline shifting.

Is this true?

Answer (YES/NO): NO